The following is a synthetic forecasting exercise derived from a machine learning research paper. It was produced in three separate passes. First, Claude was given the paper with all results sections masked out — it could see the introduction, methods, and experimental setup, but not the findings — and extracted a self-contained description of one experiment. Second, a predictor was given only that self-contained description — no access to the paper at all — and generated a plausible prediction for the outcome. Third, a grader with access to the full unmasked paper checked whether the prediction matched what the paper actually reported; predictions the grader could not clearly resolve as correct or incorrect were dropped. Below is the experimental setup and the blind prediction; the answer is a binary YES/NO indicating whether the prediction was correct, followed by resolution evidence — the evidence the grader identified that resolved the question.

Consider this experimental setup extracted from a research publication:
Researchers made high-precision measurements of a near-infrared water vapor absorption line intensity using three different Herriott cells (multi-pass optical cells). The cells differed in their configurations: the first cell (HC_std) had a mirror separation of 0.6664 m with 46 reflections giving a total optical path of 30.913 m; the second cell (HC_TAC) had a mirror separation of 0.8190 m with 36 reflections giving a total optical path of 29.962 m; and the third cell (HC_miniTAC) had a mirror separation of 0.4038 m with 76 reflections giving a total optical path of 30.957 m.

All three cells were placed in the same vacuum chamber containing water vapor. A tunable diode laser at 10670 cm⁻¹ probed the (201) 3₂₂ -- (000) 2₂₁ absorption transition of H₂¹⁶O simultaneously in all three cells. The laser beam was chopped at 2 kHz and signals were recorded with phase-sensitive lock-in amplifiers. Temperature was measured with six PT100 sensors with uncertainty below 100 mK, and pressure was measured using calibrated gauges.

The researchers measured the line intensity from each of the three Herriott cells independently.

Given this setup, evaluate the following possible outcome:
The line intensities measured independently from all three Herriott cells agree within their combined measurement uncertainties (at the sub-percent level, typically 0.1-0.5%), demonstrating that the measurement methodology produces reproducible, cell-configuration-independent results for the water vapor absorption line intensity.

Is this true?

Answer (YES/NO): YES